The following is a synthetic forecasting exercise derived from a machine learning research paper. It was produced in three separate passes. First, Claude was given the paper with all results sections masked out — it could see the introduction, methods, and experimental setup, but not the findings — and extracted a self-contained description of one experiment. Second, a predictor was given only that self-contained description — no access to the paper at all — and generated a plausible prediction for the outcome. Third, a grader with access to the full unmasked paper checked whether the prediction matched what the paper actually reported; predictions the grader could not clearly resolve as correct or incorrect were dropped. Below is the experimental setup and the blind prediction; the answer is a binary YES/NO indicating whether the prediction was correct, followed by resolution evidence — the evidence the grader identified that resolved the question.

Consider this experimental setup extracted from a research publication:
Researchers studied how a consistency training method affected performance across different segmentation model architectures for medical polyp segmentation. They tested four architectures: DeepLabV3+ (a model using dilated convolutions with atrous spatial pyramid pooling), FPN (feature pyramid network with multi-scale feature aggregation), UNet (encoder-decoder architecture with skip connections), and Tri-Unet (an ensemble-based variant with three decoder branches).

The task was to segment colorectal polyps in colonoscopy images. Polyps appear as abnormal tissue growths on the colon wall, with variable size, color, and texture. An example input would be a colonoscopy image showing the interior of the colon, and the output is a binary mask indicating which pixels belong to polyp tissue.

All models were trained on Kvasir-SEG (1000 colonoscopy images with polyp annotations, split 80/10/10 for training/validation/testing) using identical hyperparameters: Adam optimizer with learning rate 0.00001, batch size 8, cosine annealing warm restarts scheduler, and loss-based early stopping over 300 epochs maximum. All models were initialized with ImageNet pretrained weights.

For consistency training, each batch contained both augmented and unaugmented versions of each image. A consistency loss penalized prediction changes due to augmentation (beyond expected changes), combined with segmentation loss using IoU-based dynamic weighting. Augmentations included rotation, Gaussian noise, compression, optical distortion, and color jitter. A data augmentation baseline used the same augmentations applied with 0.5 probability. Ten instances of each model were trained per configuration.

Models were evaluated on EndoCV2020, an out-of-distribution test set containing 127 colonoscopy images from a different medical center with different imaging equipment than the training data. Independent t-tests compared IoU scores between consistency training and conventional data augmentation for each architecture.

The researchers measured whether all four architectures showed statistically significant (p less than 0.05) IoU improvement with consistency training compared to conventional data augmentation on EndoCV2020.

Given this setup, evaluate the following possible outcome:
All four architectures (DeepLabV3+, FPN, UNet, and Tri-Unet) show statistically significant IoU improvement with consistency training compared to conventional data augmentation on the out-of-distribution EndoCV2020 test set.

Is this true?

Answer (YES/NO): NO